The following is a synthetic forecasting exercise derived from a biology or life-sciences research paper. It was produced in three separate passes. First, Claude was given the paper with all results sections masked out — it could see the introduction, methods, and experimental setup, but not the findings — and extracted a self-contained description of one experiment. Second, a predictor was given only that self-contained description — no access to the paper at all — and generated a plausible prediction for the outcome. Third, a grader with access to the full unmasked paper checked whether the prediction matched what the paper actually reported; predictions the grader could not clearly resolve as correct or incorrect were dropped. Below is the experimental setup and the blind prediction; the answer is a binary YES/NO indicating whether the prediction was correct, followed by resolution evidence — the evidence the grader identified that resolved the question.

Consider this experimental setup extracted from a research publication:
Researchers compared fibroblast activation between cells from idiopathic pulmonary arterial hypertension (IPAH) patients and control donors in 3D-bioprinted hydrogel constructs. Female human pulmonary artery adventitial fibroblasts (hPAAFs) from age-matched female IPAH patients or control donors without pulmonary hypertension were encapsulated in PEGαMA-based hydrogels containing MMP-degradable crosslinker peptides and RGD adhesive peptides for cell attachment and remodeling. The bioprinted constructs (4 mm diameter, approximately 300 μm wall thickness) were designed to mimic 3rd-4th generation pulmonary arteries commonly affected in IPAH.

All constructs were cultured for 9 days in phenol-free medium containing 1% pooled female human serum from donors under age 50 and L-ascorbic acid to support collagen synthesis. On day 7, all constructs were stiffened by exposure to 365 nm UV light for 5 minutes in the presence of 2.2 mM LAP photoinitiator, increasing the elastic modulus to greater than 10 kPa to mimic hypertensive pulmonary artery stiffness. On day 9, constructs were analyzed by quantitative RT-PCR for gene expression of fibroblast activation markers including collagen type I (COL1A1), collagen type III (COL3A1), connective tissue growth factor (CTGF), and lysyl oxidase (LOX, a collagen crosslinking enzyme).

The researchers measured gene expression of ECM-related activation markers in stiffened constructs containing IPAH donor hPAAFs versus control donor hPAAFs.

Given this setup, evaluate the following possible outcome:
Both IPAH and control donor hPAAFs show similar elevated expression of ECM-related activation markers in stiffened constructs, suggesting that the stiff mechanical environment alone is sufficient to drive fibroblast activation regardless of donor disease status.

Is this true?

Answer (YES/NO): NO